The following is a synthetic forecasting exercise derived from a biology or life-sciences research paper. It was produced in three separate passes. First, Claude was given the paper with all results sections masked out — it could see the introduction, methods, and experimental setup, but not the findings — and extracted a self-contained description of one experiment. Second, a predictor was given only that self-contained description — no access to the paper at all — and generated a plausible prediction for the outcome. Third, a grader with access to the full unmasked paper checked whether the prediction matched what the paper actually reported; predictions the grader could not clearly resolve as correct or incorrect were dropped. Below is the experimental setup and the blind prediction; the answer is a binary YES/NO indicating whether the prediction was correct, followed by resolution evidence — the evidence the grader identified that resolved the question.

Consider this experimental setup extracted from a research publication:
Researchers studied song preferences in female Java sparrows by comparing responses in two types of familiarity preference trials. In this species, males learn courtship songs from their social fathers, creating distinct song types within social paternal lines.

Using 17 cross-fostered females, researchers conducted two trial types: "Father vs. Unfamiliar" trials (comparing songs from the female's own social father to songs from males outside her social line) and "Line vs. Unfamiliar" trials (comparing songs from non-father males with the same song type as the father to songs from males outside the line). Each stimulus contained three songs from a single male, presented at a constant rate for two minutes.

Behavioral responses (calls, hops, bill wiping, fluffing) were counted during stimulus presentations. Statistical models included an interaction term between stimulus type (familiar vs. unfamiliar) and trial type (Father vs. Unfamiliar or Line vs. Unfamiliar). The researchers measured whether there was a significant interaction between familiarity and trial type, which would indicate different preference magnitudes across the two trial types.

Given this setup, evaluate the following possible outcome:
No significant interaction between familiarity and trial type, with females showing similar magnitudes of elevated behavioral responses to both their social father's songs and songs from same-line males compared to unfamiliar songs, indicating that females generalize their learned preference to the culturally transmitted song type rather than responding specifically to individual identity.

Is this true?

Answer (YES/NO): NO